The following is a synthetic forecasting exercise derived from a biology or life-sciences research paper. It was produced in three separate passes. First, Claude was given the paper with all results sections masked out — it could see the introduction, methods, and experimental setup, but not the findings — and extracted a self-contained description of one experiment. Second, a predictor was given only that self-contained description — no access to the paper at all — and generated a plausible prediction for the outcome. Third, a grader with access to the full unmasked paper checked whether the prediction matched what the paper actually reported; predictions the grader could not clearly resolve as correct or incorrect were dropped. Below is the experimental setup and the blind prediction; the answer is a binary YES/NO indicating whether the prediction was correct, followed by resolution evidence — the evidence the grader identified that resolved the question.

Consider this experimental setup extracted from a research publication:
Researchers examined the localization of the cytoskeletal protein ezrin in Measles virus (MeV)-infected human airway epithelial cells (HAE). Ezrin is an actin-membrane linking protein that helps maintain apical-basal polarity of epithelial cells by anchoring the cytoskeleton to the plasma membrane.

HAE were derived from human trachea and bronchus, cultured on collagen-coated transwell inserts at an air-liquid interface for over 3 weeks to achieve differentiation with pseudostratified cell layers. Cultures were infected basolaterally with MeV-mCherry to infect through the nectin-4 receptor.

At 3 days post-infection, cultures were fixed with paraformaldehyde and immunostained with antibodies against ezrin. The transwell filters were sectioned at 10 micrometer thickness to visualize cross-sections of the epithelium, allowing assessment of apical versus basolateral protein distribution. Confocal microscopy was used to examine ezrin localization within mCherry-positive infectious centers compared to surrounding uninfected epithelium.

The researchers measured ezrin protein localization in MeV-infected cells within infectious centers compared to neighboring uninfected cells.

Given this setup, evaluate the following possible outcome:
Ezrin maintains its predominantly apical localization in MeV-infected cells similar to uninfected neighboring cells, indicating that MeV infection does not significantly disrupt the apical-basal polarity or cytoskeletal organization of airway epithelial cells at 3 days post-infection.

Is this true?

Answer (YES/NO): NO